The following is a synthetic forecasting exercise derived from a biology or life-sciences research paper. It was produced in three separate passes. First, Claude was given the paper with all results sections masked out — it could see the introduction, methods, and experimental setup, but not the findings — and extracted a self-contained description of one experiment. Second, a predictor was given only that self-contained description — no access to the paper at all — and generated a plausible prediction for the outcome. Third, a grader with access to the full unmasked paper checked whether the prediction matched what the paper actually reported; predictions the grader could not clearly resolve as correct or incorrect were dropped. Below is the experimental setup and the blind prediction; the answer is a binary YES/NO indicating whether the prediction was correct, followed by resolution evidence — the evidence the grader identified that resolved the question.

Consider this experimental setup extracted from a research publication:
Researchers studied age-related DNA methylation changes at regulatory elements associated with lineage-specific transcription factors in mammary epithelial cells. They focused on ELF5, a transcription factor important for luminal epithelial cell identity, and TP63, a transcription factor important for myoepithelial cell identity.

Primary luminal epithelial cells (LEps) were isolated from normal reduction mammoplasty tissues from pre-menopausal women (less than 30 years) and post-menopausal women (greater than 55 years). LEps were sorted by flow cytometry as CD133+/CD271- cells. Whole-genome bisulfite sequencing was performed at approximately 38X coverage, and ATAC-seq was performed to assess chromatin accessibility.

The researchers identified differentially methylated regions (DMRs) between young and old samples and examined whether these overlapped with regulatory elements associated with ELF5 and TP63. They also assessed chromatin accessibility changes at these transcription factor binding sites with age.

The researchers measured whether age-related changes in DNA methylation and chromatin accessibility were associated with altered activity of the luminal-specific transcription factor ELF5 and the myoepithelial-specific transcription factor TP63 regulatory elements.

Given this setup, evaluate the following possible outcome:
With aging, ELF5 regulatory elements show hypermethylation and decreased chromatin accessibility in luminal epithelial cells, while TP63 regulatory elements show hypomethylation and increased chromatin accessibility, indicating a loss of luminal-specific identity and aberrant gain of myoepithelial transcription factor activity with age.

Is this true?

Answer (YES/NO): YES